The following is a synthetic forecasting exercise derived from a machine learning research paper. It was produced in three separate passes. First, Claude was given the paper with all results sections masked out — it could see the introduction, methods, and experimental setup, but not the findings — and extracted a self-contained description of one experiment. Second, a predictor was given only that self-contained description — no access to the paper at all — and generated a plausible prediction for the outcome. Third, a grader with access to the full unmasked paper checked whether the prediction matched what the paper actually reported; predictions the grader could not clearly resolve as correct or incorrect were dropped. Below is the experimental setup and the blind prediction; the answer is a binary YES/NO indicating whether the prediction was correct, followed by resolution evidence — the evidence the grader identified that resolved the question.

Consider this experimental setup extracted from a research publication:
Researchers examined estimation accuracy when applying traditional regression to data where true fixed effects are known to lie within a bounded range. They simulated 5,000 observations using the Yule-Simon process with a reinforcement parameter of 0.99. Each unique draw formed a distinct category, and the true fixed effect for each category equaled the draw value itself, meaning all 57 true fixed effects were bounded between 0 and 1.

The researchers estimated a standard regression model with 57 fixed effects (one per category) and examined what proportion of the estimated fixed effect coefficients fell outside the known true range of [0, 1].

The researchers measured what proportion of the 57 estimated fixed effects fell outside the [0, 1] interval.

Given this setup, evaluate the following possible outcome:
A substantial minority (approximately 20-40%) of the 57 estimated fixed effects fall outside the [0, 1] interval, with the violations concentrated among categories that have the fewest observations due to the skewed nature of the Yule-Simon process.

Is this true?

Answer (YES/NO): NO